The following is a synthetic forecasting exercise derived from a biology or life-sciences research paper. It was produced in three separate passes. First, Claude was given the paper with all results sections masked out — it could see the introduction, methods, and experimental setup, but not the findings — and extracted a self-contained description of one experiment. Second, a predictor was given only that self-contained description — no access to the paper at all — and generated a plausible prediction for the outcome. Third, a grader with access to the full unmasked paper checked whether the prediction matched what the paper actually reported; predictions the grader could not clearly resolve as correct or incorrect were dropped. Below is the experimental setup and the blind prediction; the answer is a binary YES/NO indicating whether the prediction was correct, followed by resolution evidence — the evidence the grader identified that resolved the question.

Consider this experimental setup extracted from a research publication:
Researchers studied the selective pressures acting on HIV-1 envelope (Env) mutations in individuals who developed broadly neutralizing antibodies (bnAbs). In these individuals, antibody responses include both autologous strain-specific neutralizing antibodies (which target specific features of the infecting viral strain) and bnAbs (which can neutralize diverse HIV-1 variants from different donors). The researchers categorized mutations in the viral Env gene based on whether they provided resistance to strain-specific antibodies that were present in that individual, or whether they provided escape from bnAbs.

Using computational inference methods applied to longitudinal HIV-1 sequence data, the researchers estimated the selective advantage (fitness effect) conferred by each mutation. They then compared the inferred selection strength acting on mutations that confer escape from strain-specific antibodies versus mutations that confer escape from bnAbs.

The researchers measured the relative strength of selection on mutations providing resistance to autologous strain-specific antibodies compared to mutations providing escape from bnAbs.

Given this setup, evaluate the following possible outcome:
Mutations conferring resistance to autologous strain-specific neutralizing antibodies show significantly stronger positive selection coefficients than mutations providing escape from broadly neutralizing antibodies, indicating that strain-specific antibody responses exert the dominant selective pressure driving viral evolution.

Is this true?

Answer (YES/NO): YES